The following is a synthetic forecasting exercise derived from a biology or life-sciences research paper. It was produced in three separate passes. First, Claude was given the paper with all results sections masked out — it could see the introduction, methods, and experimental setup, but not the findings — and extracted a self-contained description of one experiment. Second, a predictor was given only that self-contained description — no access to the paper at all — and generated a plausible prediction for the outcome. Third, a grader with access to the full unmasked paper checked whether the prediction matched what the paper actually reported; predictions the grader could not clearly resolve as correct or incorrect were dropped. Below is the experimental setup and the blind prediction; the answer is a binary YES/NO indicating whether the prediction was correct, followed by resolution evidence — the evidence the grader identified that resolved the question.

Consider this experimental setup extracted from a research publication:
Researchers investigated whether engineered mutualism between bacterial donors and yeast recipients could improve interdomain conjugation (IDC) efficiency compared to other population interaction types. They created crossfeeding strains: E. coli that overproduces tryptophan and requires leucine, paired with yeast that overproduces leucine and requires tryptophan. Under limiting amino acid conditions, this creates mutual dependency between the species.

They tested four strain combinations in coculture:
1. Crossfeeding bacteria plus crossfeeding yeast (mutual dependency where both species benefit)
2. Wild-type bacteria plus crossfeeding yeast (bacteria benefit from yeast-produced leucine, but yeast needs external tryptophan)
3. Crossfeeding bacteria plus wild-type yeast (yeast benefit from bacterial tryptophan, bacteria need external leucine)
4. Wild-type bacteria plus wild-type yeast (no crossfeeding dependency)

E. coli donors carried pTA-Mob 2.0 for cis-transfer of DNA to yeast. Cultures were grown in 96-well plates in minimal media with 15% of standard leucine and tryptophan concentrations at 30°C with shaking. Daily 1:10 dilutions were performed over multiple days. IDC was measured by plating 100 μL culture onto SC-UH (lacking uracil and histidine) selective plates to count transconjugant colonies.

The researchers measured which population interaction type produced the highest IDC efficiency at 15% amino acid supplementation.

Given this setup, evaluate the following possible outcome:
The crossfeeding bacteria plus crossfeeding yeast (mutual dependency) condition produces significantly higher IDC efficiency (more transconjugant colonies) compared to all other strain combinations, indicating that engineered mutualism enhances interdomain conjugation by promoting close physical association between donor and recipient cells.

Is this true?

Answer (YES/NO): NO